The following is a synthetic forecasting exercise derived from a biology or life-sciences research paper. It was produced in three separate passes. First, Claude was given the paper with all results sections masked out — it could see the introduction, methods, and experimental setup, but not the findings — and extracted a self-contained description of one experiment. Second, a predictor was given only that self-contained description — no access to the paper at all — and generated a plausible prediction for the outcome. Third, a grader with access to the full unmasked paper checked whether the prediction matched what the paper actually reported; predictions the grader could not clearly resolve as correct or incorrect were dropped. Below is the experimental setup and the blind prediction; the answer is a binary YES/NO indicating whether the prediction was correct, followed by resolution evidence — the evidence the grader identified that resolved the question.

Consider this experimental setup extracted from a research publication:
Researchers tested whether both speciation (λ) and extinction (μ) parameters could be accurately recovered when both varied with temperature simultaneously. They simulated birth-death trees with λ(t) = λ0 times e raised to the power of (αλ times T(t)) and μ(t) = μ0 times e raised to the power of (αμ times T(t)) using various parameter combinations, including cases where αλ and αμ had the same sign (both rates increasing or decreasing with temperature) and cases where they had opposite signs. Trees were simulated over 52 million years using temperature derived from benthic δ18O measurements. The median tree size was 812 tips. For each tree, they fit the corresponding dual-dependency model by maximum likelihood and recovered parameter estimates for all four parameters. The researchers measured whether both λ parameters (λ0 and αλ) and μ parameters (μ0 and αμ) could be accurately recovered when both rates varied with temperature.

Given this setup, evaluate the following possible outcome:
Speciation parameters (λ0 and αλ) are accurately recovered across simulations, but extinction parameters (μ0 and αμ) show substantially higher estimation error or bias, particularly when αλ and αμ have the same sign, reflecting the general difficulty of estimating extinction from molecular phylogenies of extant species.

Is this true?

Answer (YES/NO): NO